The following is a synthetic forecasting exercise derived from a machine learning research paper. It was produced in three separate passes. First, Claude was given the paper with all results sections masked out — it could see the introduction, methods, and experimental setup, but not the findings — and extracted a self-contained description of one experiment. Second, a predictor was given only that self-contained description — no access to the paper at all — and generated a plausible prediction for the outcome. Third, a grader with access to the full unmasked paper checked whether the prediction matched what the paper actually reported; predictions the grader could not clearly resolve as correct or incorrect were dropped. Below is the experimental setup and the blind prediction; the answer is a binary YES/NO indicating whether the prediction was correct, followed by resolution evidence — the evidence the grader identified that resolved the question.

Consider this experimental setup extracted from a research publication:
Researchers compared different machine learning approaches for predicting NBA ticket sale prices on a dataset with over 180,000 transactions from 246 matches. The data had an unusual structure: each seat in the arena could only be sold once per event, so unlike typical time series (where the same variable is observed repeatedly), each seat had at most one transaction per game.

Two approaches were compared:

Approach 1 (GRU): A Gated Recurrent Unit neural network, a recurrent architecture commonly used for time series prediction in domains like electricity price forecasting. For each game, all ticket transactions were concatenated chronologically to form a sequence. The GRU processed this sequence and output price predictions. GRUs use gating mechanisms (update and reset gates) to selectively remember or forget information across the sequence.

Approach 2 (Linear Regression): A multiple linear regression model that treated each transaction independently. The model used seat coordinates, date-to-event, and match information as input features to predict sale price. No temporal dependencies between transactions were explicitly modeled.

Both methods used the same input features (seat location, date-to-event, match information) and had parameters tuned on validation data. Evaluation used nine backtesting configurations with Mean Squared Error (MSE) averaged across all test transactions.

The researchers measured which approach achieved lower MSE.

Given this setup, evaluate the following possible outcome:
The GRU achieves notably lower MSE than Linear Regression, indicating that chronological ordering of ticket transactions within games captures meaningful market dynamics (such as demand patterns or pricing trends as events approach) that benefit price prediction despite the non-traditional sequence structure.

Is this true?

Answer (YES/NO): NO